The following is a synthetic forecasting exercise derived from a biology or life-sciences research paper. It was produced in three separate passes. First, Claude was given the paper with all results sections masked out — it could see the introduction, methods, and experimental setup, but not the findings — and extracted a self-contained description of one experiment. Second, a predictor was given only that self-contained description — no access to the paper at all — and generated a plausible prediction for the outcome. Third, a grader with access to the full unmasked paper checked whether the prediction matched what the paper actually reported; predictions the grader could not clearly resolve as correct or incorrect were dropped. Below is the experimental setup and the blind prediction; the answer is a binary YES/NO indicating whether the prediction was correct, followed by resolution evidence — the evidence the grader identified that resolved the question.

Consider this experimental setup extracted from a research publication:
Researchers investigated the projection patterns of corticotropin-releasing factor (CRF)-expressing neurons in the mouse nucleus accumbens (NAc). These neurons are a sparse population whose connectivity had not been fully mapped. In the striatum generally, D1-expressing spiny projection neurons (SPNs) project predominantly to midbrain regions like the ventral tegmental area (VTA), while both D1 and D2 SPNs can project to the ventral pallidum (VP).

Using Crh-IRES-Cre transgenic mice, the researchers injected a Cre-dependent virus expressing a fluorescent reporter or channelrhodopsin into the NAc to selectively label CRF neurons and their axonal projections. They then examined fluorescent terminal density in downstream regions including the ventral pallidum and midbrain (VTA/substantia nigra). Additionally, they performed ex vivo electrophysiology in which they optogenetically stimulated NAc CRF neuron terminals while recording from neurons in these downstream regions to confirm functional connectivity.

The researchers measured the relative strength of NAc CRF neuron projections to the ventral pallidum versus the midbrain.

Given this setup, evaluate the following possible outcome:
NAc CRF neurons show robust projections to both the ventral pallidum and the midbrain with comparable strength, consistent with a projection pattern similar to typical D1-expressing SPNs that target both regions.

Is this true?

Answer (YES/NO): NO